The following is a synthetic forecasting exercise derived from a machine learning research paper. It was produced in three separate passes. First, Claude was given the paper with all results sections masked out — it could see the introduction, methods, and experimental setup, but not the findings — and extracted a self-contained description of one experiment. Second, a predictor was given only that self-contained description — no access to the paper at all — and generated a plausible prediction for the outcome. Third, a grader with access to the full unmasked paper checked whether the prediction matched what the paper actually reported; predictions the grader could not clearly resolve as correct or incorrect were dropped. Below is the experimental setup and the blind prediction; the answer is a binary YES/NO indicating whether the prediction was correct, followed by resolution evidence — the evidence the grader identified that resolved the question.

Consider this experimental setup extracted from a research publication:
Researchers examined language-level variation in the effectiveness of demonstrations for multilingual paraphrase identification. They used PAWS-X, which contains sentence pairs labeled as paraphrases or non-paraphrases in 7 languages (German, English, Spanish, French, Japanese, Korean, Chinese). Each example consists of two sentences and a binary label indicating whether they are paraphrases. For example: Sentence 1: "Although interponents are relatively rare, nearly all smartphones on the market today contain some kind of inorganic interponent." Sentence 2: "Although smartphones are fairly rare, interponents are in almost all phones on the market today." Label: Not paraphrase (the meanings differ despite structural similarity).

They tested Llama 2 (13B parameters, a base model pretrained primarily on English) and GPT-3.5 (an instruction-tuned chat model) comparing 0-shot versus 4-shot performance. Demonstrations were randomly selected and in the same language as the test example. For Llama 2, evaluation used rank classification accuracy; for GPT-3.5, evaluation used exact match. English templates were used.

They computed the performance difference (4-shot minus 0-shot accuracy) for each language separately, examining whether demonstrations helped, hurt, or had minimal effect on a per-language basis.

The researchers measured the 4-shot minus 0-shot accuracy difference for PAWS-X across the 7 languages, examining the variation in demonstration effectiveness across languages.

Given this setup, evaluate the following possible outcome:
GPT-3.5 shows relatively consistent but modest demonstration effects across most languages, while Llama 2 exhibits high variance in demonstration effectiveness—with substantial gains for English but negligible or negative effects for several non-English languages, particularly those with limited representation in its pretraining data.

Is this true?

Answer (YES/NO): NO